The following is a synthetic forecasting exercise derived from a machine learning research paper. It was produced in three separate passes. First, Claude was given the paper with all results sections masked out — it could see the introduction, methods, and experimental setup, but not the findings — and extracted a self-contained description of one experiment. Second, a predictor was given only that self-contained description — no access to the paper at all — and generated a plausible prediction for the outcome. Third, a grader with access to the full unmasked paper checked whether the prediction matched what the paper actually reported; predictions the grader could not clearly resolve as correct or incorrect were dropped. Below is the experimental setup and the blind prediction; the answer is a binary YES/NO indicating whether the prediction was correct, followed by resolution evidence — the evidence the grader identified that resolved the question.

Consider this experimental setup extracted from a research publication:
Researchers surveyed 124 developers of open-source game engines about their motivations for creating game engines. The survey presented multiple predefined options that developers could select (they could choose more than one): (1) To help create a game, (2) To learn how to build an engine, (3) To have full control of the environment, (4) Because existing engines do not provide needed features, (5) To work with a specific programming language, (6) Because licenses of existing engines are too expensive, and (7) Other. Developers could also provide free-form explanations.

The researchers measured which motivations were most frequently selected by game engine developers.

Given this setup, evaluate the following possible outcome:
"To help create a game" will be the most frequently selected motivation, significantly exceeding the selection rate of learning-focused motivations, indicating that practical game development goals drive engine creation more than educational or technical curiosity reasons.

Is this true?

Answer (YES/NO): NO